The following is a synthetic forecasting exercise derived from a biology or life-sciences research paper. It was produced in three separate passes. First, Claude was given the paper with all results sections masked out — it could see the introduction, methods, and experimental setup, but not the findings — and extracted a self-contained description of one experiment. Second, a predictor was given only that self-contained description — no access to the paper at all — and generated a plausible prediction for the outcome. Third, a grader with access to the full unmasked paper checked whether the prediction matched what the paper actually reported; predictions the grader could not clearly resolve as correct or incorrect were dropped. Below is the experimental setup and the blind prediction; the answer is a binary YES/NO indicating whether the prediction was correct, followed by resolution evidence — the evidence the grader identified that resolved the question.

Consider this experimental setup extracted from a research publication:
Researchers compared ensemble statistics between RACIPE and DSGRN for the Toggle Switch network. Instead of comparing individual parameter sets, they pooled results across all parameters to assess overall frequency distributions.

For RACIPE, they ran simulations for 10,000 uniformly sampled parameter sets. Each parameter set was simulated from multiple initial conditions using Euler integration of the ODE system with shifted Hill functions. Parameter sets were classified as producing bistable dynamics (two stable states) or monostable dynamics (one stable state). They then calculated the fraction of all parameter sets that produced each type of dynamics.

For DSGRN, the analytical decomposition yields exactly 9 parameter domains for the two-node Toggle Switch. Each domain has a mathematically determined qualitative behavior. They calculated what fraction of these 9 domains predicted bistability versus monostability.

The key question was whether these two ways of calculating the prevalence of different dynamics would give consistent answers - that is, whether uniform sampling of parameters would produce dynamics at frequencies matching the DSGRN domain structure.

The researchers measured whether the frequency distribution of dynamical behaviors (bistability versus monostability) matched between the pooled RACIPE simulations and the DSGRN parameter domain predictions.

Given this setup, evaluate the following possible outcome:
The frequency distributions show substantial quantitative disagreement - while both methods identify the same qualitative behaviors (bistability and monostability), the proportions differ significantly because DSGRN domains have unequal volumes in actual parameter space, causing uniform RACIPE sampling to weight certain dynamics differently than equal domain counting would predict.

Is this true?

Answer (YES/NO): YES